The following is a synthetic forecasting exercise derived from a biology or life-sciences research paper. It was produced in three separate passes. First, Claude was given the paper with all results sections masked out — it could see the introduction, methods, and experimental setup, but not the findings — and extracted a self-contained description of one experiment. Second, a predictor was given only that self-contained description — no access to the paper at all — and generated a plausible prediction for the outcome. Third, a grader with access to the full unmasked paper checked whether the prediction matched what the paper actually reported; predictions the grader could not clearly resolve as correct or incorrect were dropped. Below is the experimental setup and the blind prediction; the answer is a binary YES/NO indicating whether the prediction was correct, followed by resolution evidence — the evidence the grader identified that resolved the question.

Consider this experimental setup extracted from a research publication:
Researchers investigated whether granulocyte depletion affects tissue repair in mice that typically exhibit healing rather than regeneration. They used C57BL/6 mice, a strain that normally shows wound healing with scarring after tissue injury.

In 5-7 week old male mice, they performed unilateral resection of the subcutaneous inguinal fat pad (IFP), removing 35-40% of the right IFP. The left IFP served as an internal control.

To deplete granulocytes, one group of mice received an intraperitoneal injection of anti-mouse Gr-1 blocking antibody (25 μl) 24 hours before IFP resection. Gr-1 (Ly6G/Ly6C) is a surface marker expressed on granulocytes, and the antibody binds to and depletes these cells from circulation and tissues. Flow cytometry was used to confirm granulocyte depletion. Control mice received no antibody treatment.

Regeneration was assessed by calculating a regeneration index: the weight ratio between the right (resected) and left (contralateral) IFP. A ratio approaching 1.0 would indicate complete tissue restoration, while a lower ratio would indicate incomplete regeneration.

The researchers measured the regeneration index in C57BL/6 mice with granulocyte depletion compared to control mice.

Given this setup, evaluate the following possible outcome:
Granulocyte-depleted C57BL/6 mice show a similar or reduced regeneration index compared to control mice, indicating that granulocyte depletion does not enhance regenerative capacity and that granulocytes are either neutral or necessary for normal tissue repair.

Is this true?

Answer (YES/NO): YES